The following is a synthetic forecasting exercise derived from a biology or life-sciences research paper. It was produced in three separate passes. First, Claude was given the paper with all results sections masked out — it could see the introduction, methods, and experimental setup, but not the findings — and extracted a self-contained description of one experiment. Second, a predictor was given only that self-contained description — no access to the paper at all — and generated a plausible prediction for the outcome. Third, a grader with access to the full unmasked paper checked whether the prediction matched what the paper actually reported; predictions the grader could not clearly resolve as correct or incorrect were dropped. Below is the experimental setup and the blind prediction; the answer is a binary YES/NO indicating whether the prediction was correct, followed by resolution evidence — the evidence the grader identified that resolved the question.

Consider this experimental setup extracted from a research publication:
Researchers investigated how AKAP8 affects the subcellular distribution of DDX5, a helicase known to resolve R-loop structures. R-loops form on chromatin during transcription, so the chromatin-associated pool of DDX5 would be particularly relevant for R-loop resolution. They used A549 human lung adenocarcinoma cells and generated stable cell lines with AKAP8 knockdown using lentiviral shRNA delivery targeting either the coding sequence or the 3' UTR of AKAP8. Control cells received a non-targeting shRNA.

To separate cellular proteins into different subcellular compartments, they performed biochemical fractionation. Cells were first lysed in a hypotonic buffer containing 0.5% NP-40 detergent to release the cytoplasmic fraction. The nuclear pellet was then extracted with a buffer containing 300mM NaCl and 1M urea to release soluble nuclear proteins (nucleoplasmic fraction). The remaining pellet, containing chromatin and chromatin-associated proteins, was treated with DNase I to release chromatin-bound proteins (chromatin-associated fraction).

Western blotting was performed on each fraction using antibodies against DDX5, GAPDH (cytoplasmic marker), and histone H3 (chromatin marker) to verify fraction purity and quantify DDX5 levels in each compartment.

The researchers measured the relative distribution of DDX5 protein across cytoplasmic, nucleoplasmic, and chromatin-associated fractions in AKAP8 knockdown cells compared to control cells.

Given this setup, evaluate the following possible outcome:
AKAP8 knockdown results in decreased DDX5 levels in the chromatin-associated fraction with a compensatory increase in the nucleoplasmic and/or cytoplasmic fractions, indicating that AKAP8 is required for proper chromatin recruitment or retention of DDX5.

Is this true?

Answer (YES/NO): NO